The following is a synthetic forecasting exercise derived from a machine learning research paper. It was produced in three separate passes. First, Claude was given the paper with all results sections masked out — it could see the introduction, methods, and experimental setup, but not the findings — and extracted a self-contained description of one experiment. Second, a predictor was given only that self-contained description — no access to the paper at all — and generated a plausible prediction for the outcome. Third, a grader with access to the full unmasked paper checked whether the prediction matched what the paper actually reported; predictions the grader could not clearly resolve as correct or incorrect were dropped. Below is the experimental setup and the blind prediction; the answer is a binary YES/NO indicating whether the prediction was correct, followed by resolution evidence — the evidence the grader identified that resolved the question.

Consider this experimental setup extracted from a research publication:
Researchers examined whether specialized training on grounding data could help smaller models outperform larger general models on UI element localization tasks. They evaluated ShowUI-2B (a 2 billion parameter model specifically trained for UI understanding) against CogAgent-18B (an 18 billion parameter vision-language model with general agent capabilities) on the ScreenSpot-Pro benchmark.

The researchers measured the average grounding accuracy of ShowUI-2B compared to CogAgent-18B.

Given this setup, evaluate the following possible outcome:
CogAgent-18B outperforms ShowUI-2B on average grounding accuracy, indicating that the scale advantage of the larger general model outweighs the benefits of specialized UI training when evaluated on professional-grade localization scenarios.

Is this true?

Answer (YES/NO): NO